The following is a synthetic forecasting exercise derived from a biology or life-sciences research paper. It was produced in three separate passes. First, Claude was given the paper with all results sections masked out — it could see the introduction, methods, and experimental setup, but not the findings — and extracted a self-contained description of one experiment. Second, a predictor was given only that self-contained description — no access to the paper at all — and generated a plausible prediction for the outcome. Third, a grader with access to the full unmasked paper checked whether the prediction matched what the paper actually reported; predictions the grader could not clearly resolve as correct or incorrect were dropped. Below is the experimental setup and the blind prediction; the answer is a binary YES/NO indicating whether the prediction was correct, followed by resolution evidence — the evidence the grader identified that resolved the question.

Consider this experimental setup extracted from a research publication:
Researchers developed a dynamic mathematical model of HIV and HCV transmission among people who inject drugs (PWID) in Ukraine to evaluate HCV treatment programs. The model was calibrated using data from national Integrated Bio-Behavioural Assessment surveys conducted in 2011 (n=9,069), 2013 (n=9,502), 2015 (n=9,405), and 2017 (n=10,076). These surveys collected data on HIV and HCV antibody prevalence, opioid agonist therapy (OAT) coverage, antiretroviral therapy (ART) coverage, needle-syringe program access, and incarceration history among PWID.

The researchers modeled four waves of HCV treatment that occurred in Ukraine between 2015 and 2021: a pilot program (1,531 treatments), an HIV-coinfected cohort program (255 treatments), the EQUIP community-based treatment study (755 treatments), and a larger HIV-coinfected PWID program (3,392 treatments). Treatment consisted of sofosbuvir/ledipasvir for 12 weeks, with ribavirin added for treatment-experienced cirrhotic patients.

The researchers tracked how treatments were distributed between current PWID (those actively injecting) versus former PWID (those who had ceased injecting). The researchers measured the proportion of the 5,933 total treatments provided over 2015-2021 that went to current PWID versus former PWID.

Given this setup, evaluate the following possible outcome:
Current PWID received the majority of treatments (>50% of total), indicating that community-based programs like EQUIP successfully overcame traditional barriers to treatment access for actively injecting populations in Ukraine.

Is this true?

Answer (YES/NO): NO